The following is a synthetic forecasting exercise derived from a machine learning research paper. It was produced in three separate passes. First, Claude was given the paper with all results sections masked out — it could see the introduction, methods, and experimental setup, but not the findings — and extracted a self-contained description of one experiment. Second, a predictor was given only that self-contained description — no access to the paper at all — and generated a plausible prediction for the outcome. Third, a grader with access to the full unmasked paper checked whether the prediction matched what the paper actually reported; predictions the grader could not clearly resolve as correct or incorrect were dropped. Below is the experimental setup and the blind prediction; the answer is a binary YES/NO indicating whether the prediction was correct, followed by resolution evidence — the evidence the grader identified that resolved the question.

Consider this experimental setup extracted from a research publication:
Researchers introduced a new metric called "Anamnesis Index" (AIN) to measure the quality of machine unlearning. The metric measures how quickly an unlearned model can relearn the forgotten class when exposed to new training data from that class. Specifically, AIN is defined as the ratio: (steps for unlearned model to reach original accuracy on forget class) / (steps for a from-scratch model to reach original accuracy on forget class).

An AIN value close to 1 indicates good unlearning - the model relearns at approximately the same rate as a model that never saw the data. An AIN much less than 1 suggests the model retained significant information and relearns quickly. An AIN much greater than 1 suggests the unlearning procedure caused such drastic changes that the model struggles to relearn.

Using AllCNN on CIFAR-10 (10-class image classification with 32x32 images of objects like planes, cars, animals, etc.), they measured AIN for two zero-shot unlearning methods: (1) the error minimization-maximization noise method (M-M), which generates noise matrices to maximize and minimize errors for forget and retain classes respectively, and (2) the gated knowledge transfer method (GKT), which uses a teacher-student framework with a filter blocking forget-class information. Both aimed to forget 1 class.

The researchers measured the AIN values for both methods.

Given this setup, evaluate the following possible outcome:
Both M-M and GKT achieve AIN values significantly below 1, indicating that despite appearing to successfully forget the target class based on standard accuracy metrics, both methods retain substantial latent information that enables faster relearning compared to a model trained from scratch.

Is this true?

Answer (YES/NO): NO